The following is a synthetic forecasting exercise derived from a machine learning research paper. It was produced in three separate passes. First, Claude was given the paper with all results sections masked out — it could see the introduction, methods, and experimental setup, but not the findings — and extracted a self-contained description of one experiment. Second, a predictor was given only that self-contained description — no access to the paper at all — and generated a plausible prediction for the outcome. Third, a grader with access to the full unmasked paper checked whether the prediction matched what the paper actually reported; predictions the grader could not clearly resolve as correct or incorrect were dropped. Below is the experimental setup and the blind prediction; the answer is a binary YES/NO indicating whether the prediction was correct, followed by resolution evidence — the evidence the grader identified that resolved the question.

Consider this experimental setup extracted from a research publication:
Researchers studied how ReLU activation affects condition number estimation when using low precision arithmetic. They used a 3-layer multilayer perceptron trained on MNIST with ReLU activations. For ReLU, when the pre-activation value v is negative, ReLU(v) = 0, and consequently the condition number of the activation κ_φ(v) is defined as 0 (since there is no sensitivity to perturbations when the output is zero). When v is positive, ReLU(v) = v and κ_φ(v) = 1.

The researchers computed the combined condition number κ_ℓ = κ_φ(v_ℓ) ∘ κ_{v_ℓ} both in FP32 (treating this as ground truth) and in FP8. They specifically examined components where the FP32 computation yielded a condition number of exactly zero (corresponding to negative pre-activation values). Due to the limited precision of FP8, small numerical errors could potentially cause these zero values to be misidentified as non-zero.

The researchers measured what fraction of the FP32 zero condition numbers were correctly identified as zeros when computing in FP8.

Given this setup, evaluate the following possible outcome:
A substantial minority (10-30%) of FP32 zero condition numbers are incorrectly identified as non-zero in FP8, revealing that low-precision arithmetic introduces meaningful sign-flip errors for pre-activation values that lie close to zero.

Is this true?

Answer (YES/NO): NO